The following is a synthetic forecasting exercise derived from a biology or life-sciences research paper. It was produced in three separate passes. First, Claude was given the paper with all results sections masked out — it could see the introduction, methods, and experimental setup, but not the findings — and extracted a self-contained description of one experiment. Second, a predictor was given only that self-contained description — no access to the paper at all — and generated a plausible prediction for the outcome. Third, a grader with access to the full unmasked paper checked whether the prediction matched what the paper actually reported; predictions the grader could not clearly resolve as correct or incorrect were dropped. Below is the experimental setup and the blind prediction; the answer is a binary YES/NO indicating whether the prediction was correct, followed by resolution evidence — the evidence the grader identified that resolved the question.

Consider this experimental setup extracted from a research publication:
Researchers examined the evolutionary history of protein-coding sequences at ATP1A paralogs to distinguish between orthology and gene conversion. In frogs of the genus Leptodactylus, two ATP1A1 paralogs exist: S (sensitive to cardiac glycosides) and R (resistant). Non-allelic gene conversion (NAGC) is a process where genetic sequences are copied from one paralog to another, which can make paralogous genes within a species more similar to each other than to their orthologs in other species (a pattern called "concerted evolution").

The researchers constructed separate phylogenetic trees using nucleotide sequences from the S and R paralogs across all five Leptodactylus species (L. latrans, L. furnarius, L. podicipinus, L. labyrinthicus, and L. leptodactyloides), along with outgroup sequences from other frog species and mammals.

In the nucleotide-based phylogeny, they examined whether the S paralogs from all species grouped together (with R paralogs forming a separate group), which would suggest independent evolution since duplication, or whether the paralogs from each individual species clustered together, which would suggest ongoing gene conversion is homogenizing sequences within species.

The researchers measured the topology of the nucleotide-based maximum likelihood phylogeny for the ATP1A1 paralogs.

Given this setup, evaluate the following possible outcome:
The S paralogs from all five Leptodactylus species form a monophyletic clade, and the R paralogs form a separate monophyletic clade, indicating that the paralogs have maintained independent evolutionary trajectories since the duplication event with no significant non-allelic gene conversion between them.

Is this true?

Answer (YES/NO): NO